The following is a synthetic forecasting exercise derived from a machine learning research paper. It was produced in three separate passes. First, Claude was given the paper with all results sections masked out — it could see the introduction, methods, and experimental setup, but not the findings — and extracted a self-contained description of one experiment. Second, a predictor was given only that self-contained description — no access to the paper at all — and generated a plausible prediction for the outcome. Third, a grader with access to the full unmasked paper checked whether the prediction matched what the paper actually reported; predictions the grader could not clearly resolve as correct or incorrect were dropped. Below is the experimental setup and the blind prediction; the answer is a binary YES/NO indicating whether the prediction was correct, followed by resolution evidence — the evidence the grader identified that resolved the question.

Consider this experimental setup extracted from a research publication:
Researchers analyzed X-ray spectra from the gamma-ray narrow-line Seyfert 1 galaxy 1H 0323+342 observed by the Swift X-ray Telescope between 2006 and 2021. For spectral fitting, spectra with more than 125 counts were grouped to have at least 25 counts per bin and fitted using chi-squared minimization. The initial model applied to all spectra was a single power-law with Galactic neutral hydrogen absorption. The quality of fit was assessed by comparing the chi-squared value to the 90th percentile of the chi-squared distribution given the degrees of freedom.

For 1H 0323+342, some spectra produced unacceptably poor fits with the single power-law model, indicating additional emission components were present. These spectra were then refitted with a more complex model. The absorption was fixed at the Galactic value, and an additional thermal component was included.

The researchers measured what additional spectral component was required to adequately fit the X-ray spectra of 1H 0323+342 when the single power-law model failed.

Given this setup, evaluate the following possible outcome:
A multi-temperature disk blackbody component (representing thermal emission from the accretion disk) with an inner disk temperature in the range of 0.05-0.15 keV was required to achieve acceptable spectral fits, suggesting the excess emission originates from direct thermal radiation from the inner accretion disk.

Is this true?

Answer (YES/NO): NO